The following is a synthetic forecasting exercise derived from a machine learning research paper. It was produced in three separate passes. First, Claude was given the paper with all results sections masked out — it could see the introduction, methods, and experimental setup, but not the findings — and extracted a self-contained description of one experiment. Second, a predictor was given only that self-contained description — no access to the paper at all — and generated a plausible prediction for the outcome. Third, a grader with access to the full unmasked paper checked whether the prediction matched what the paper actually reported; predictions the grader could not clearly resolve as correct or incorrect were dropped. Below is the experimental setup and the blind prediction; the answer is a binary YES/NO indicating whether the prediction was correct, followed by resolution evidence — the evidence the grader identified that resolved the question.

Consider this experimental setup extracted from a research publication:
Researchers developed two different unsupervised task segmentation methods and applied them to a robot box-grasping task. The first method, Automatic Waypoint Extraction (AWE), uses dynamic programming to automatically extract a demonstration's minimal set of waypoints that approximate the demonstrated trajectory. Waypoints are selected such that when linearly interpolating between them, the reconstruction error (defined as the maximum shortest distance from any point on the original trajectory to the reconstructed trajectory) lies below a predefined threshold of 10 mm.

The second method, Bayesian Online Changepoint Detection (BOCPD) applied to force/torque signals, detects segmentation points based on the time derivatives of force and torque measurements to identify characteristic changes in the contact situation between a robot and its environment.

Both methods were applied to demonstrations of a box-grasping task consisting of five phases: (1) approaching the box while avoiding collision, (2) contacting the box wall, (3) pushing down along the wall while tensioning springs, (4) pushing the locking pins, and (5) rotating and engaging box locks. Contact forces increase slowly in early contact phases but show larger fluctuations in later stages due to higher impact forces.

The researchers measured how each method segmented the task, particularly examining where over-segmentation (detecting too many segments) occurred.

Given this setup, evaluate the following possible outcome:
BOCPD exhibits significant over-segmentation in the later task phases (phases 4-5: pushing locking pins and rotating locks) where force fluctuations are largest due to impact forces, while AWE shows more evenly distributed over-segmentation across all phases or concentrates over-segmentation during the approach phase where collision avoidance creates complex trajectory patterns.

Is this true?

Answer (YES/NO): YES